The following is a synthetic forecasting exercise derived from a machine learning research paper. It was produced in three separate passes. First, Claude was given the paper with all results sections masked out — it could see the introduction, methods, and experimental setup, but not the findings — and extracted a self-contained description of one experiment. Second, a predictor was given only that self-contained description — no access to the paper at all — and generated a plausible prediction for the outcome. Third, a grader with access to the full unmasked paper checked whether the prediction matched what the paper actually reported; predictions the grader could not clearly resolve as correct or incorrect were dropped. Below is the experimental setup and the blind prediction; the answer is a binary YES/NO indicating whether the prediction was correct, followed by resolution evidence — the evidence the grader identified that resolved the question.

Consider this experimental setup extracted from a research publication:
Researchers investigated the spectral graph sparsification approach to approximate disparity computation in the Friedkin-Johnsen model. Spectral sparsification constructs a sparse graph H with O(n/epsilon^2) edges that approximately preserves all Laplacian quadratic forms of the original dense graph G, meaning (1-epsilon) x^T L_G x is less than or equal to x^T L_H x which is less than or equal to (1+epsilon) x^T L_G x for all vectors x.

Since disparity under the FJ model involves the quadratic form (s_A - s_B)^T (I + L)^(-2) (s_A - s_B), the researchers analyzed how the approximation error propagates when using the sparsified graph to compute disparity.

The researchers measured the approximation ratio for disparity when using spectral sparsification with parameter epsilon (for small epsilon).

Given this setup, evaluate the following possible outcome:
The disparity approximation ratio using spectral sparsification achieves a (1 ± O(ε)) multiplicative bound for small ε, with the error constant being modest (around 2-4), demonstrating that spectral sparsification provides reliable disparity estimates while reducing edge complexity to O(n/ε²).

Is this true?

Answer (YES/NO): NO